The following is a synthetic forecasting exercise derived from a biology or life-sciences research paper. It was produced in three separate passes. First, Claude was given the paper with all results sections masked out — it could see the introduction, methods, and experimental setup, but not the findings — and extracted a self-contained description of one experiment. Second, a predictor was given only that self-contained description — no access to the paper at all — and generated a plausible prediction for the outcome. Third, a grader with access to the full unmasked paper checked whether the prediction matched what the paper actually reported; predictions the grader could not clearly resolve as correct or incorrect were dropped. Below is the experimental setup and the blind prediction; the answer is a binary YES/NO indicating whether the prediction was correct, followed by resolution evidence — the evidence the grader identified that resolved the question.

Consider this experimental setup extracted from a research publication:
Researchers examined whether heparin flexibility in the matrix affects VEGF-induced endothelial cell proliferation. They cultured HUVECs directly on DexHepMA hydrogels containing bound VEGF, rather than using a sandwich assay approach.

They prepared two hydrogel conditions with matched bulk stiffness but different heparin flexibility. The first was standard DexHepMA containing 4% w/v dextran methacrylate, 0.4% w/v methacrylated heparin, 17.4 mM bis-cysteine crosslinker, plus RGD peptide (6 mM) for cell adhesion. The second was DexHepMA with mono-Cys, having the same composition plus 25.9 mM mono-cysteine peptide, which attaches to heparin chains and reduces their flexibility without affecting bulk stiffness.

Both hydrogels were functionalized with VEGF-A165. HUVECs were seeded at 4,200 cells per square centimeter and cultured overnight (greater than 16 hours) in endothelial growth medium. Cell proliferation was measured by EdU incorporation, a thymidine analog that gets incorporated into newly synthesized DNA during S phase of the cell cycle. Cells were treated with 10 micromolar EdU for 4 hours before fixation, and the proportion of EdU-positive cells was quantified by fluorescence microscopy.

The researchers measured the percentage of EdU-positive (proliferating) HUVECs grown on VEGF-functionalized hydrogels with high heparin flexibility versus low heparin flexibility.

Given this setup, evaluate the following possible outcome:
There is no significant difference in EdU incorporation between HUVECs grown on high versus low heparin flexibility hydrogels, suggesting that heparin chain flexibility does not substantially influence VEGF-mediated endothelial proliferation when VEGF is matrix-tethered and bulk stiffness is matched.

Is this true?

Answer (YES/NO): NO